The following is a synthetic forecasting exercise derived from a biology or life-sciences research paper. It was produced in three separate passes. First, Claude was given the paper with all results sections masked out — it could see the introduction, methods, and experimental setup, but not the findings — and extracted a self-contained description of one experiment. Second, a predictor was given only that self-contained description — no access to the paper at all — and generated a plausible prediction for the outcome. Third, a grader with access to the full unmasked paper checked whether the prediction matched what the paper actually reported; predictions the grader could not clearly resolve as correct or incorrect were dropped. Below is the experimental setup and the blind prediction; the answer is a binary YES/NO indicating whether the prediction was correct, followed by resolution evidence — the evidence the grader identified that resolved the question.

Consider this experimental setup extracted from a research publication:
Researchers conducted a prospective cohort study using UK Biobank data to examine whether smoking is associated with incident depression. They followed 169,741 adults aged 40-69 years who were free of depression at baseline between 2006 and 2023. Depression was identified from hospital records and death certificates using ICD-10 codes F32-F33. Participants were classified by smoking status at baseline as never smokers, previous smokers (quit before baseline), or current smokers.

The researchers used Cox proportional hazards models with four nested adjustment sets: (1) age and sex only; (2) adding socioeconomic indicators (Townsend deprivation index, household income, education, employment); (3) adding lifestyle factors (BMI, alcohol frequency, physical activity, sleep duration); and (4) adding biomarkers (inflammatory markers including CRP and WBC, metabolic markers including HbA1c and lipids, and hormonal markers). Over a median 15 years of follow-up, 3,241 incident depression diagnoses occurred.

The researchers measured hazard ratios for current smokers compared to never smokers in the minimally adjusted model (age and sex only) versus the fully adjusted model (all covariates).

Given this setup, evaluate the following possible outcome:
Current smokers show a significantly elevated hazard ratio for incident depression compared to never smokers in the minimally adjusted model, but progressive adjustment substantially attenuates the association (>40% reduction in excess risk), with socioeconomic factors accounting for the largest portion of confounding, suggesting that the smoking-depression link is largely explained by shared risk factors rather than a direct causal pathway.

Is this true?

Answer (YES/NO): NO